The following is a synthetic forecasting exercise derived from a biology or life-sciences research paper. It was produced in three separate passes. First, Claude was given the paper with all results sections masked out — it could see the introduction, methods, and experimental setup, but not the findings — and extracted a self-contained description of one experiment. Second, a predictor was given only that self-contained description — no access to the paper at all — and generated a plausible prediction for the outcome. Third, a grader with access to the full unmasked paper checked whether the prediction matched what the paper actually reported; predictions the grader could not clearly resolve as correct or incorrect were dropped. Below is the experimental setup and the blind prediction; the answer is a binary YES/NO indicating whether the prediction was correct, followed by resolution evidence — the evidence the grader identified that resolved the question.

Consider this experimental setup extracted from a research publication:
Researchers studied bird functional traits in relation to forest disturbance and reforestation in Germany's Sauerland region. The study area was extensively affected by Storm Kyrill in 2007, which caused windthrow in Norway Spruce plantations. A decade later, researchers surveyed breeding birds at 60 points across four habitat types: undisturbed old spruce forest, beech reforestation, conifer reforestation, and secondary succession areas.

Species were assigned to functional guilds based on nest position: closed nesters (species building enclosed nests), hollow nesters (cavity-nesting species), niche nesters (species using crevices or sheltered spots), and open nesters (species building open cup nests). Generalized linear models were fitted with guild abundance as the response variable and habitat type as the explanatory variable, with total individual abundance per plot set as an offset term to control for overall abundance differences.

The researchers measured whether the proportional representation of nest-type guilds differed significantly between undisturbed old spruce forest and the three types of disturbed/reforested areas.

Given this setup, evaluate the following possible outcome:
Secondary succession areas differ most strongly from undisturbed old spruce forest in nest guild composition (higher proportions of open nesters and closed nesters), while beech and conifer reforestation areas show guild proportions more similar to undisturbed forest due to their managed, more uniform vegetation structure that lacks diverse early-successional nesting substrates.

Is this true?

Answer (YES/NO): NO